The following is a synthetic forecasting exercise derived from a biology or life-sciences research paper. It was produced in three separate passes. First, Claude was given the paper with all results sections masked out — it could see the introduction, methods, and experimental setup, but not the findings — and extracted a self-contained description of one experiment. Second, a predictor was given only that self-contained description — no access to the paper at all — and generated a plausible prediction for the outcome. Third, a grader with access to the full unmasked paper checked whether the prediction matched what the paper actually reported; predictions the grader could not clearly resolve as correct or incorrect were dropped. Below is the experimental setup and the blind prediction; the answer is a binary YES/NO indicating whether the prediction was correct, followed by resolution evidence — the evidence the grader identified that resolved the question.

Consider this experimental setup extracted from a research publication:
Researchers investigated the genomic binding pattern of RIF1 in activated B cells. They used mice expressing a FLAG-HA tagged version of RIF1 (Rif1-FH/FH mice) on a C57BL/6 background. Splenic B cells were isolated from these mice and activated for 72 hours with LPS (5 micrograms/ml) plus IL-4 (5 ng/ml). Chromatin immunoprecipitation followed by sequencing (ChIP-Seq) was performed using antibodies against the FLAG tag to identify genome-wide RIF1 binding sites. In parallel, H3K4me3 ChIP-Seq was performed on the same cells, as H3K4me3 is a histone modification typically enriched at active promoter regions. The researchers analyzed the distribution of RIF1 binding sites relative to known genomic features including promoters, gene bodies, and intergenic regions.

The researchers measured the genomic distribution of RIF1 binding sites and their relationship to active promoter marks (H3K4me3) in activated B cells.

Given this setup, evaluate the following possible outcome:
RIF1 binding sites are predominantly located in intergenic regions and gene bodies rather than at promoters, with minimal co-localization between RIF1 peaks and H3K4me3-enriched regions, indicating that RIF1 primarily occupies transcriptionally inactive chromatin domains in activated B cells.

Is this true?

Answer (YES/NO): NO